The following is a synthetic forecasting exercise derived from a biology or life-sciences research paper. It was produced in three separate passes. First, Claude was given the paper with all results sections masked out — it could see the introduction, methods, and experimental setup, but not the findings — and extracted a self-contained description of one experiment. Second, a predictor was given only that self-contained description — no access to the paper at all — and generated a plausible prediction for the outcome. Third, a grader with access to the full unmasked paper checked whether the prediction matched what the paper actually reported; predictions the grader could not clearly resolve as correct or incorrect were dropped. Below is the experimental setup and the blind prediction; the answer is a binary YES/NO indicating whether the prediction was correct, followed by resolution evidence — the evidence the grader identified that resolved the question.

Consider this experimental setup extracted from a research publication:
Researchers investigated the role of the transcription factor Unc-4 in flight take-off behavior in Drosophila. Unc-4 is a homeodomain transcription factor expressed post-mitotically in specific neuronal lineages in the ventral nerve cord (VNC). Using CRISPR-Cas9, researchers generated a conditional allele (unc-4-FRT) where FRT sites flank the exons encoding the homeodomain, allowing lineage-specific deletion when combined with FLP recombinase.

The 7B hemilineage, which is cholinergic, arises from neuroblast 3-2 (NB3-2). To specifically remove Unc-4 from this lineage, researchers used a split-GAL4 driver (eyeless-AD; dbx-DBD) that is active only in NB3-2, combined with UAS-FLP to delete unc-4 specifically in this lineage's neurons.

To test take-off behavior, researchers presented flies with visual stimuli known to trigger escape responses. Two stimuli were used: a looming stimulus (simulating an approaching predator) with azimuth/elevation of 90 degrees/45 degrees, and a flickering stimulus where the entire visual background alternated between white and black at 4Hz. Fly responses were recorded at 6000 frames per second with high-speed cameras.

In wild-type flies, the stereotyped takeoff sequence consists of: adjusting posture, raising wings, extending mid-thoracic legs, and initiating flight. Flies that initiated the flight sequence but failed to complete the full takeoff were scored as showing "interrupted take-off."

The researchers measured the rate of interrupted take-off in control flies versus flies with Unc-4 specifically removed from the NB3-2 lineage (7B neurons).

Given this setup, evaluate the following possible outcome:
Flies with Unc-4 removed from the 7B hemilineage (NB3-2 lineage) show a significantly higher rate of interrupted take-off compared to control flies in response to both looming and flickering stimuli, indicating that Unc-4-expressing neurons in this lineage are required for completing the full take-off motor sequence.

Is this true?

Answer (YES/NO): YES